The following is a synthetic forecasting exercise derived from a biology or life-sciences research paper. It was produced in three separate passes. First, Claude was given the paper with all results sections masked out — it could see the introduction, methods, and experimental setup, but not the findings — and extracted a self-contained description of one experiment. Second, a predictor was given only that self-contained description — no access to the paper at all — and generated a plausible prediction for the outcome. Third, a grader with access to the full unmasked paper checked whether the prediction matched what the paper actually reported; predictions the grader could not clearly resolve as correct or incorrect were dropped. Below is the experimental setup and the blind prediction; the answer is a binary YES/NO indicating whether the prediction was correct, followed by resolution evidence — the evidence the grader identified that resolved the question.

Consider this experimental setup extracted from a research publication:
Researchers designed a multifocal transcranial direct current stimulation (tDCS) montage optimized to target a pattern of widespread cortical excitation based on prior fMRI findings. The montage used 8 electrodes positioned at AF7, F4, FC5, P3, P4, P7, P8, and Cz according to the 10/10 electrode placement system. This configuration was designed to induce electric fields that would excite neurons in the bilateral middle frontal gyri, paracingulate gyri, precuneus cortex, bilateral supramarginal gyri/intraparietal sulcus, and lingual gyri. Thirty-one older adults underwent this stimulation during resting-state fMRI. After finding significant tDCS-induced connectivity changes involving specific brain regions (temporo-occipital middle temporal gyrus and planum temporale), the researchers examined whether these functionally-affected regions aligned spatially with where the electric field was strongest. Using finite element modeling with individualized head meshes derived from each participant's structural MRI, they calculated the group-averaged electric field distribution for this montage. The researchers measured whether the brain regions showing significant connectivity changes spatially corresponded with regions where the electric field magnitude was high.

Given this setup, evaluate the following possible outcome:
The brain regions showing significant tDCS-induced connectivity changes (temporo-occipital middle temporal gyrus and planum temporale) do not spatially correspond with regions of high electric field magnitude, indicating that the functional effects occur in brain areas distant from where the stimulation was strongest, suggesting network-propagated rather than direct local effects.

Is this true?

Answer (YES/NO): NO